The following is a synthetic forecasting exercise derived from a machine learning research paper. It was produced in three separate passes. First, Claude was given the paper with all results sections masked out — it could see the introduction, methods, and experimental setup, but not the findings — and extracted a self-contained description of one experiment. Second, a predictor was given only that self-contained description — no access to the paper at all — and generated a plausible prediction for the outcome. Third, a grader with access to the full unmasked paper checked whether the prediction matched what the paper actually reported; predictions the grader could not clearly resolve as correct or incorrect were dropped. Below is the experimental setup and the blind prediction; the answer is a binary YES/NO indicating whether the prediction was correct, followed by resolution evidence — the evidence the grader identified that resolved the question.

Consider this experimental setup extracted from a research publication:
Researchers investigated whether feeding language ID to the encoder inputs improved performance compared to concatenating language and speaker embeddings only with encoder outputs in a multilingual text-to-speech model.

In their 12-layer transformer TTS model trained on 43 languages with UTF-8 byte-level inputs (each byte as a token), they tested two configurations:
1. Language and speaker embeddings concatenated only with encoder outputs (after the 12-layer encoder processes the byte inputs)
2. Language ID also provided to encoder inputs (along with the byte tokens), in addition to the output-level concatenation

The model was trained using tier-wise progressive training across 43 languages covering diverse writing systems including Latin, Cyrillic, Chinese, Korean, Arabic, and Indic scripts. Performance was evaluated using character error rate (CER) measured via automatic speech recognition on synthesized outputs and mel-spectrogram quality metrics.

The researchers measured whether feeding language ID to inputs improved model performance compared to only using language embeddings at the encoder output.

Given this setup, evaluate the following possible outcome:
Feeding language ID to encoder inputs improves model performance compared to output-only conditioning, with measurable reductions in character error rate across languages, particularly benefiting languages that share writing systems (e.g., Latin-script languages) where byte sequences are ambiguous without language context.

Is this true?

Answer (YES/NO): NO